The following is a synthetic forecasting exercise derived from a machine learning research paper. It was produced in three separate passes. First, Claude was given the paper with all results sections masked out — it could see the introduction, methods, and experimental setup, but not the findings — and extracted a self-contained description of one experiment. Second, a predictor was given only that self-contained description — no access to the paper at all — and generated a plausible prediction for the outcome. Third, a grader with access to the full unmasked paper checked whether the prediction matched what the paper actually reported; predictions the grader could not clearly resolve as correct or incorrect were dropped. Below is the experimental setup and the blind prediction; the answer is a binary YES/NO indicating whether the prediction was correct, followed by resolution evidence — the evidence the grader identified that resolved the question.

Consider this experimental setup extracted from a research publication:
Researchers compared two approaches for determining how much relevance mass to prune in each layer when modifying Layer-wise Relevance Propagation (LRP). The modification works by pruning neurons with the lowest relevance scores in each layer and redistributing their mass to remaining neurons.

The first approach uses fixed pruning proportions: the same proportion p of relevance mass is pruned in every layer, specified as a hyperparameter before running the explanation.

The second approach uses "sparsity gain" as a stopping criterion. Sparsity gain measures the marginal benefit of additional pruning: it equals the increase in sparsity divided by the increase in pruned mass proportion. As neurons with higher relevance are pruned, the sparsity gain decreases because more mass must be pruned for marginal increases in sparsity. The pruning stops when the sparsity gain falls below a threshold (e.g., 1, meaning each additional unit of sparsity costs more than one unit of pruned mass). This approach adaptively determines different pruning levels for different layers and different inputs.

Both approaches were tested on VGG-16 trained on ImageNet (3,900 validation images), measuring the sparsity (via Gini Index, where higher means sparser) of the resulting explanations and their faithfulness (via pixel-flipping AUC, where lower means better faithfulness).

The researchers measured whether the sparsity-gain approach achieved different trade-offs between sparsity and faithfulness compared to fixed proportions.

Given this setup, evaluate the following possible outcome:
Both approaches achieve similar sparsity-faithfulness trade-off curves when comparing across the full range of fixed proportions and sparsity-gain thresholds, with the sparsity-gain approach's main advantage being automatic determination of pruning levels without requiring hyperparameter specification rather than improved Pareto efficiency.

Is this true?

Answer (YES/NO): YES